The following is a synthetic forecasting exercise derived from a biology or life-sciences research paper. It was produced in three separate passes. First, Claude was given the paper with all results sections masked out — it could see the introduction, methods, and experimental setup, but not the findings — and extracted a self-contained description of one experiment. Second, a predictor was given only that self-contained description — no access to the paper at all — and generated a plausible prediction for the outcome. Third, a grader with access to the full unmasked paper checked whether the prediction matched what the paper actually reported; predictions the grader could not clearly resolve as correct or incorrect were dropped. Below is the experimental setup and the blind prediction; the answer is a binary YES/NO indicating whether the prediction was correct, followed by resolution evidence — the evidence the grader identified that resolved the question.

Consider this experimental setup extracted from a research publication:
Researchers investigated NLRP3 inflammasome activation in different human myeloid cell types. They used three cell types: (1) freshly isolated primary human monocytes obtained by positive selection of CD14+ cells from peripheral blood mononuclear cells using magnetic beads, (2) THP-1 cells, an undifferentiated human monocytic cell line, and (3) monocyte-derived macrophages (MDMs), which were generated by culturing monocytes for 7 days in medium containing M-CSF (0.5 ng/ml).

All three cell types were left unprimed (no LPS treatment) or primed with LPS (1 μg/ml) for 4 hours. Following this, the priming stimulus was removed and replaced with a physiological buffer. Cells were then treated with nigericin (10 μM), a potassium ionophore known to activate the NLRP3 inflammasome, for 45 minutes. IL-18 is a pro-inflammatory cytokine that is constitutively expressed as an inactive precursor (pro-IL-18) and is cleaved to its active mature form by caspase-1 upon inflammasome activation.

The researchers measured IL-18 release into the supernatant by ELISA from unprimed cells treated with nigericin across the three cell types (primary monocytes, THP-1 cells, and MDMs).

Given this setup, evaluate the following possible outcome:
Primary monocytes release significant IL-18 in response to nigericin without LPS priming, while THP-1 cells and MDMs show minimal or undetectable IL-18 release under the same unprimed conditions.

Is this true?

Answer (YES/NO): NO